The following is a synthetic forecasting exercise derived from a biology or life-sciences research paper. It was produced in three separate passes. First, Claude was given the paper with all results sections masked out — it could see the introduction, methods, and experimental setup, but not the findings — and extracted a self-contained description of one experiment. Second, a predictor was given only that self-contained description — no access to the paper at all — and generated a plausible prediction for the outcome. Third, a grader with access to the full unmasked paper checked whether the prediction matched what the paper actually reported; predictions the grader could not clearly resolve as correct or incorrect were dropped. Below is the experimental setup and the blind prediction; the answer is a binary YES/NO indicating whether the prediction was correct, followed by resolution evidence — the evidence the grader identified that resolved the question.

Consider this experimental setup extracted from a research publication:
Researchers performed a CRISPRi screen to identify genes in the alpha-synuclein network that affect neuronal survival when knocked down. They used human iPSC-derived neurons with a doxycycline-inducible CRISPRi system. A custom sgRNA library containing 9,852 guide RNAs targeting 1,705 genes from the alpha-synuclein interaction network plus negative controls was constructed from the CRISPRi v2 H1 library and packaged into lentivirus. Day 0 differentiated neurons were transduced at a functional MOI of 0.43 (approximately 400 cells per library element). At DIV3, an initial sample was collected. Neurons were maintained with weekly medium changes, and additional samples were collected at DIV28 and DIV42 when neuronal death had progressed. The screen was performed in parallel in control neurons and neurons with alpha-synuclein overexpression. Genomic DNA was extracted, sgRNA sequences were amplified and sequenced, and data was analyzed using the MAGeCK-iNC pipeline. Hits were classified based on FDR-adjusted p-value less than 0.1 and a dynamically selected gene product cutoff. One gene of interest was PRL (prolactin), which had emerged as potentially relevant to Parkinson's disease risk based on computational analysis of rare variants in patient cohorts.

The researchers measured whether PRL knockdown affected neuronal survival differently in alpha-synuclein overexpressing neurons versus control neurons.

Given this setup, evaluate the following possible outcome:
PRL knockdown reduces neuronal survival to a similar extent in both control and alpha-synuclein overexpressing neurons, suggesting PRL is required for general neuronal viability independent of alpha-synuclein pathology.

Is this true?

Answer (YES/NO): NO